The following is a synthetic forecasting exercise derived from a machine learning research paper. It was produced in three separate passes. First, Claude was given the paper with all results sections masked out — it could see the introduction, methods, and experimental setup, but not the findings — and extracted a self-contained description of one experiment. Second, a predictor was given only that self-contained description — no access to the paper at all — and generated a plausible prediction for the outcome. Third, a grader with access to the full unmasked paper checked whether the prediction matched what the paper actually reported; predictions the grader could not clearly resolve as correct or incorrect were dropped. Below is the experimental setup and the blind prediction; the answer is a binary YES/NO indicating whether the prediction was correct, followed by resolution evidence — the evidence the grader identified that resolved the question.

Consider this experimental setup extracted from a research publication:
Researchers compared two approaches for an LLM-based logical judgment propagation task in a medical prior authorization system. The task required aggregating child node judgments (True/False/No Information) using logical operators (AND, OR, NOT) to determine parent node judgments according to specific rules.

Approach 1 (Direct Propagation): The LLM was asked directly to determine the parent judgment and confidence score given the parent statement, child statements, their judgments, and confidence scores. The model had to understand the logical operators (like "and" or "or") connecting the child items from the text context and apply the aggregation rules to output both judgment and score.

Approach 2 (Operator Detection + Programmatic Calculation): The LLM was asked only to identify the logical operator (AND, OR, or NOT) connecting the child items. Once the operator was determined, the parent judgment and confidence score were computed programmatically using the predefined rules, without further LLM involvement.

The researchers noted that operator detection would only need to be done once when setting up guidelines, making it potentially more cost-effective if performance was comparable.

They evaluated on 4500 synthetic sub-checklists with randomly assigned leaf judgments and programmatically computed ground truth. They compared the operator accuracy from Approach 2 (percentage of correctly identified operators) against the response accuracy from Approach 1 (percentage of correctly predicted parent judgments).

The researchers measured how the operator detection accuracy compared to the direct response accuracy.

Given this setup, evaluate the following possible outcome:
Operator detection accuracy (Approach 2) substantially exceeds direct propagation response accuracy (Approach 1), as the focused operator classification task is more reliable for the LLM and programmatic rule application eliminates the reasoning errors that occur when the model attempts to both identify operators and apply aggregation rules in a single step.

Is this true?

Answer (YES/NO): NO